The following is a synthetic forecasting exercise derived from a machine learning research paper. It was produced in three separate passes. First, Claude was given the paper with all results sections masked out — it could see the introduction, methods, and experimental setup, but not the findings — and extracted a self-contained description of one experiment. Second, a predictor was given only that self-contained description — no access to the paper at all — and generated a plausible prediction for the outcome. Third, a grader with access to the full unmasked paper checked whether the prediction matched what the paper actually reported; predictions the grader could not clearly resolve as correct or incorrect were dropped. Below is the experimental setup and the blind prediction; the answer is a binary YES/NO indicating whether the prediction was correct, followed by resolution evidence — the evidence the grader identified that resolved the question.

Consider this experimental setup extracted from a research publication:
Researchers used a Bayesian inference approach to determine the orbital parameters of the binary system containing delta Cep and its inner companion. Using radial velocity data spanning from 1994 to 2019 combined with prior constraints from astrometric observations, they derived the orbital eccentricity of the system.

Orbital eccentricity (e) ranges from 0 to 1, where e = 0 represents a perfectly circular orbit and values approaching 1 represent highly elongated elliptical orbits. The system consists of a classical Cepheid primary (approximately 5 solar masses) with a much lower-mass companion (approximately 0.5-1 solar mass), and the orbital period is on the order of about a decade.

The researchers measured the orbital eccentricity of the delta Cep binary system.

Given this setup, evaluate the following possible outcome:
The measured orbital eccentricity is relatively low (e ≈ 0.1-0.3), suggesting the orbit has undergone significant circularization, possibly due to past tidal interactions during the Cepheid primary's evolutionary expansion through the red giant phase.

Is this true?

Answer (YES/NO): NO